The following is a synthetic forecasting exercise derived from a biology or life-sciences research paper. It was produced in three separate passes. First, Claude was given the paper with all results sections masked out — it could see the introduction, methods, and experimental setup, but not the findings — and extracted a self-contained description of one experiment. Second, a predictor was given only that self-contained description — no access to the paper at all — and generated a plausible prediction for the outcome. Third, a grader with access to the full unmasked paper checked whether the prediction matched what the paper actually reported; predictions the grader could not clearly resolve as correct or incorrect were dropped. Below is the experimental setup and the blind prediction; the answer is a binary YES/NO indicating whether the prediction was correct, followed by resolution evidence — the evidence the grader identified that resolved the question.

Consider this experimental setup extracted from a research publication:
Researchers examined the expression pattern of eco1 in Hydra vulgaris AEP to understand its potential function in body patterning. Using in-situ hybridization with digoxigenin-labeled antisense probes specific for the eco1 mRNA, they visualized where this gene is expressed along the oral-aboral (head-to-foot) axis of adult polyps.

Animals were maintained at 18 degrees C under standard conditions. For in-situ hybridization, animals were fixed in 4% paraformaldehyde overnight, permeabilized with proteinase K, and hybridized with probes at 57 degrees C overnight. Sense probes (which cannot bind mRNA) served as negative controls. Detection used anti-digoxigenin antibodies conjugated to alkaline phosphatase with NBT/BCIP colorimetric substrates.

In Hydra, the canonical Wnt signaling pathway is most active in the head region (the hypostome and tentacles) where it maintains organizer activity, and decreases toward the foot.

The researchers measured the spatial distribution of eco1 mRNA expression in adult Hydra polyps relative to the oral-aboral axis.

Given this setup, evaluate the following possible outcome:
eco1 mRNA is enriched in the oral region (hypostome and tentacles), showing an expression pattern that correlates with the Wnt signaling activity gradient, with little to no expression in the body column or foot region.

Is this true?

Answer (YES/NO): NO